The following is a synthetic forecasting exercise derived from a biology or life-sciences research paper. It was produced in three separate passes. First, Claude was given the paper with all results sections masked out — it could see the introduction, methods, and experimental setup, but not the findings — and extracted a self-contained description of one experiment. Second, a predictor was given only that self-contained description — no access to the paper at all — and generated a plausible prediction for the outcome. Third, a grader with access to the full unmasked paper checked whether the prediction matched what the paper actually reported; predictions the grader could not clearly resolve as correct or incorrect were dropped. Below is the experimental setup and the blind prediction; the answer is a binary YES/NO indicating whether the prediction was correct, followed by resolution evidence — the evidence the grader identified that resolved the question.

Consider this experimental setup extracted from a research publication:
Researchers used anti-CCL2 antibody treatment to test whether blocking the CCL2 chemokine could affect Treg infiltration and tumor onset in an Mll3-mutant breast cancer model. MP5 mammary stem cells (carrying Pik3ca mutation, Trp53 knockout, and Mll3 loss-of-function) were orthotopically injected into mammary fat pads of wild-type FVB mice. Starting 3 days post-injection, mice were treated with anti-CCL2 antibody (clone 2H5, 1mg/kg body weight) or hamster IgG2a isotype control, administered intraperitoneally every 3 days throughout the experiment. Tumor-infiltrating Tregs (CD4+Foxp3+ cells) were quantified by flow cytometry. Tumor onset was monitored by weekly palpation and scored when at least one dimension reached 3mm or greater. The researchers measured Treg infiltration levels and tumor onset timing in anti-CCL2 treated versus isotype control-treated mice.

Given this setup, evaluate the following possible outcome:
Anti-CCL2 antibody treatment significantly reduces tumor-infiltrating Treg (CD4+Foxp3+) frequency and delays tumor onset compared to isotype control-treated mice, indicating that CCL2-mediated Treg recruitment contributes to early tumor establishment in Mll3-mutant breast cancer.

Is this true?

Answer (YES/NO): NO